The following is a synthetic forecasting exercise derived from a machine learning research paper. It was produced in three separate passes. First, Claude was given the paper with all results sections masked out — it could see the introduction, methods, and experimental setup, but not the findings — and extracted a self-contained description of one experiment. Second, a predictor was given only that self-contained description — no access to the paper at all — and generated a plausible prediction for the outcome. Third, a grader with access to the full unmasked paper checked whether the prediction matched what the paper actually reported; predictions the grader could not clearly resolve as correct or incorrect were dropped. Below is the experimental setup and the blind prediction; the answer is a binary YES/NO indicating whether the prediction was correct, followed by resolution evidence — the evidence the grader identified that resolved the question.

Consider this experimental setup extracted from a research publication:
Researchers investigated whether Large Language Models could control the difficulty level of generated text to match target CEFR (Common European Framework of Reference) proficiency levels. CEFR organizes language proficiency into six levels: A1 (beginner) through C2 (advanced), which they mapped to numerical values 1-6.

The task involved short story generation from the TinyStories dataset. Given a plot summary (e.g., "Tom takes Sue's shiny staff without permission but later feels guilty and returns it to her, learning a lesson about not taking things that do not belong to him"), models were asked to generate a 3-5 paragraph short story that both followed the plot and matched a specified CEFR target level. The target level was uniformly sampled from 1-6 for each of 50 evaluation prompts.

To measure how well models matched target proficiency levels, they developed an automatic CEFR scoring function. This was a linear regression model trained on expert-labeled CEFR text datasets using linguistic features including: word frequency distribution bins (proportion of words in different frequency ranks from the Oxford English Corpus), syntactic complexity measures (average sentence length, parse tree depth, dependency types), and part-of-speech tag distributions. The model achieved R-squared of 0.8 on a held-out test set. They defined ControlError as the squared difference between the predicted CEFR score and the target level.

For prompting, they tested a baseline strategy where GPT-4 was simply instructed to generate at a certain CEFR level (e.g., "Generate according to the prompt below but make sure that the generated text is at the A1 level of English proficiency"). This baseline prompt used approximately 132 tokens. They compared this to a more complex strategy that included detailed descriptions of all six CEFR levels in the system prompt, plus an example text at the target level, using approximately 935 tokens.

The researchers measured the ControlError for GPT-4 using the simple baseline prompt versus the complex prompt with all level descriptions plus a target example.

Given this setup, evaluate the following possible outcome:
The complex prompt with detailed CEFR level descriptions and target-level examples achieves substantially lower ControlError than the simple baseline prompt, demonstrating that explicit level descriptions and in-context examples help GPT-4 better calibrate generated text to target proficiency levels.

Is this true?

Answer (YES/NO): YES